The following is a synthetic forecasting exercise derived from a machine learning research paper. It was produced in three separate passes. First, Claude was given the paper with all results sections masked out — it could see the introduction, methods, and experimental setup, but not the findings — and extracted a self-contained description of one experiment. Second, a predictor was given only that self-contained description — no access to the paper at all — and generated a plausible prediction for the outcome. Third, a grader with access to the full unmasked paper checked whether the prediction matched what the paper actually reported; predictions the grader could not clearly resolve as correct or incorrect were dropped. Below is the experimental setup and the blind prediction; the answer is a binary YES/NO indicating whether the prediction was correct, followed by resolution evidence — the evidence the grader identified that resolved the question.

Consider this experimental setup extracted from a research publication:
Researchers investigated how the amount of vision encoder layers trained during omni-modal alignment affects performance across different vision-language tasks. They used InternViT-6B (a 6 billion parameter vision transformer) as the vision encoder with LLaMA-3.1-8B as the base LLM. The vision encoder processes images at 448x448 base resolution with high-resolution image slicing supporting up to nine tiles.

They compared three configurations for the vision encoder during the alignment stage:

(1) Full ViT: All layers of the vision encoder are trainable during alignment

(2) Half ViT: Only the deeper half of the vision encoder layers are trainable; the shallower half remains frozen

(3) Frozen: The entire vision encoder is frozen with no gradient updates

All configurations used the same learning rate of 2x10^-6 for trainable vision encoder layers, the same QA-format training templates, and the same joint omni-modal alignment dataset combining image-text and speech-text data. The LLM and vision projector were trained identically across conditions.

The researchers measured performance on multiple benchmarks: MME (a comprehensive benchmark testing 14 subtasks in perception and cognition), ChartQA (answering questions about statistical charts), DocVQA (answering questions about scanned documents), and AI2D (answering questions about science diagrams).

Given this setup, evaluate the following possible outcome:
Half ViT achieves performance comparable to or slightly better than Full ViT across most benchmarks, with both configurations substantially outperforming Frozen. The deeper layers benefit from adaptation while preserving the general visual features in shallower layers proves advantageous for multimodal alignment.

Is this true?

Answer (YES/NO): NO